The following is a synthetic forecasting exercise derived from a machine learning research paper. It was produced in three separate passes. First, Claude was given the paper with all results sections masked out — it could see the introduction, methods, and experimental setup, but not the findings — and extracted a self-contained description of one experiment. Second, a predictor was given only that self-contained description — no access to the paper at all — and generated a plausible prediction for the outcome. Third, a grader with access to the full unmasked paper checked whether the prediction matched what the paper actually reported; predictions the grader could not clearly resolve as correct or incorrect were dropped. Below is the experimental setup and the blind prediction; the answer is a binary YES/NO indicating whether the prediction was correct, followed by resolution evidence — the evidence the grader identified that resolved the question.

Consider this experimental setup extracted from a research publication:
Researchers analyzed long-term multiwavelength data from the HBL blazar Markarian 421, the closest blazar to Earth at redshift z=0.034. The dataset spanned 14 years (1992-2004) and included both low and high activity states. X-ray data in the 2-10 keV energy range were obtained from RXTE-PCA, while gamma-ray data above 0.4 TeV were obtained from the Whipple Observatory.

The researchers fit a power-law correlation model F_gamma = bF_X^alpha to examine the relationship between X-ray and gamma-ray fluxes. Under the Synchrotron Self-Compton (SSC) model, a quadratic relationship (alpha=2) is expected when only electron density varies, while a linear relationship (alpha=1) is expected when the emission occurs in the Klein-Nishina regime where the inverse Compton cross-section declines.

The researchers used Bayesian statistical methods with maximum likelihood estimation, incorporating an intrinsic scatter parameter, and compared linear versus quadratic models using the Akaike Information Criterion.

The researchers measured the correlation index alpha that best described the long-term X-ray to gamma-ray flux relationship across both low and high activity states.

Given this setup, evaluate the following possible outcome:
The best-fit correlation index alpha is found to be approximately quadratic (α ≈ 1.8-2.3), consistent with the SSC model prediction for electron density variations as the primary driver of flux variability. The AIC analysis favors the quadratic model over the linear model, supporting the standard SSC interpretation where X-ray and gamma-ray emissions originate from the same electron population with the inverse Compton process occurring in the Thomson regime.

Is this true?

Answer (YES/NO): NO